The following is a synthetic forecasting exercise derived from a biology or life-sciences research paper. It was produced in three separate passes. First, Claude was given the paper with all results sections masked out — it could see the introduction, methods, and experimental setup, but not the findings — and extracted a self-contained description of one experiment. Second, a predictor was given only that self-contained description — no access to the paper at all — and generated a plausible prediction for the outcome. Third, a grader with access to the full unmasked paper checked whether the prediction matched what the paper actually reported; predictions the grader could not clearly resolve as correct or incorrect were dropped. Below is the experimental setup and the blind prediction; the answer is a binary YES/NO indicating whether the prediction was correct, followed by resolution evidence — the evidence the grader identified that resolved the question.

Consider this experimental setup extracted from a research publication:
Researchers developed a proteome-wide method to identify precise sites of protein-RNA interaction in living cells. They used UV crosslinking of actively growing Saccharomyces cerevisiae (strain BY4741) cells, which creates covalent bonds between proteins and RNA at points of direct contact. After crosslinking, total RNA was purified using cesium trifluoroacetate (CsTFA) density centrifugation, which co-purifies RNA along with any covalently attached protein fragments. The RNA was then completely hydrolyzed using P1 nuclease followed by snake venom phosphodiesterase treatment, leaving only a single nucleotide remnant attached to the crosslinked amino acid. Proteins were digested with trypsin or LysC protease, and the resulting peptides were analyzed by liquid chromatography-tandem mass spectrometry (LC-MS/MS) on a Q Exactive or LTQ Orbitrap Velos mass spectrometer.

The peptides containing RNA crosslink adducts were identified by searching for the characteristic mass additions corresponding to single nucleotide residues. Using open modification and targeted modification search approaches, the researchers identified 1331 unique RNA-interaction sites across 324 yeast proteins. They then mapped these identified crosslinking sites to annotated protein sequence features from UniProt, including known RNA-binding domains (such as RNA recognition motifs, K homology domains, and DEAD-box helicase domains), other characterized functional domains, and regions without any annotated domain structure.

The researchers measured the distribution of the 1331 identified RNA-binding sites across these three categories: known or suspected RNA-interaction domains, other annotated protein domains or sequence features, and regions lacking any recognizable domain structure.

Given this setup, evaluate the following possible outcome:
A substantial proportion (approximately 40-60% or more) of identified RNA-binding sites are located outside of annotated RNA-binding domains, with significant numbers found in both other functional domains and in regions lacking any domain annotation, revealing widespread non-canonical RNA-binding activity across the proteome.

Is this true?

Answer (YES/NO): NO